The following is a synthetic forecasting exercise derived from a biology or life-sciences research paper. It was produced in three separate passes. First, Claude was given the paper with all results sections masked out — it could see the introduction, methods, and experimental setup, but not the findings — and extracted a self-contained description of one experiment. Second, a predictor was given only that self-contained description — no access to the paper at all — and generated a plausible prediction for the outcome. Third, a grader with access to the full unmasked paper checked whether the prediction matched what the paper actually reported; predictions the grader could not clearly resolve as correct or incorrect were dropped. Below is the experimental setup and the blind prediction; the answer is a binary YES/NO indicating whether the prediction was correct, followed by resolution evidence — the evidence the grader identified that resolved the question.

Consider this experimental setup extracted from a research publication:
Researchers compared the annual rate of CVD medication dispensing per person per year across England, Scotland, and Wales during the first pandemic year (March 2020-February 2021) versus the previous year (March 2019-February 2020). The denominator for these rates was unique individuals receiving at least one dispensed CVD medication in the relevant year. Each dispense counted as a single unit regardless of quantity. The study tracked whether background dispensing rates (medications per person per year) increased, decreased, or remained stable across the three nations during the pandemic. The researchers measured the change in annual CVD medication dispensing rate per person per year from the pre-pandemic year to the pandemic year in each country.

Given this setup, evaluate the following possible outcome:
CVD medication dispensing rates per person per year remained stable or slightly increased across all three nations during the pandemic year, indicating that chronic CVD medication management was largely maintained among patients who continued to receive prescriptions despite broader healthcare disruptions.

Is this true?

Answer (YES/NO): NO